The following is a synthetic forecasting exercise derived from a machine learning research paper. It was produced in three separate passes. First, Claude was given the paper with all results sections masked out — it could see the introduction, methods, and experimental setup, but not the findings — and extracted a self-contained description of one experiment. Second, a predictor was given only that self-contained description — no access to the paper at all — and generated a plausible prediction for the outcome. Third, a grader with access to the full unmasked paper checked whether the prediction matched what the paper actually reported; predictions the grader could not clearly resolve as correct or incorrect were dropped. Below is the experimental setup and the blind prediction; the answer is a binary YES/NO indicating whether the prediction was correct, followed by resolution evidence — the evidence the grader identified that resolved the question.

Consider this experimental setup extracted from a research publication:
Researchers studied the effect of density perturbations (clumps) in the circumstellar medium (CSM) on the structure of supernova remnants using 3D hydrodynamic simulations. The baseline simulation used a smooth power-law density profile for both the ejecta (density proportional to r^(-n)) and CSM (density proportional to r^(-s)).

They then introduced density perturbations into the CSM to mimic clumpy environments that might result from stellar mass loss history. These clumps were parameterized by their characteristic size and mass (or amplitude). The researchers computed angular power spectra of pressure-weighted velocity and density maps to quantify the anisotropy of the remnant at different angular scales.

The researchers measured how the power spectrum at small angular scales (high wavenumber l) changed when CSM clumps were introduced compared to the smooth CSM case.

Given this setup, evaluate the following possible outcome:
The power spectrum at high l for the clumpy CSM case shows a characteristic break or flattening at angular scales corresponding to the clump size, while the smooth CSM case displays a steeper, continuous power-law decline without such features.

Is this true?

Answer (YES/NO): NO